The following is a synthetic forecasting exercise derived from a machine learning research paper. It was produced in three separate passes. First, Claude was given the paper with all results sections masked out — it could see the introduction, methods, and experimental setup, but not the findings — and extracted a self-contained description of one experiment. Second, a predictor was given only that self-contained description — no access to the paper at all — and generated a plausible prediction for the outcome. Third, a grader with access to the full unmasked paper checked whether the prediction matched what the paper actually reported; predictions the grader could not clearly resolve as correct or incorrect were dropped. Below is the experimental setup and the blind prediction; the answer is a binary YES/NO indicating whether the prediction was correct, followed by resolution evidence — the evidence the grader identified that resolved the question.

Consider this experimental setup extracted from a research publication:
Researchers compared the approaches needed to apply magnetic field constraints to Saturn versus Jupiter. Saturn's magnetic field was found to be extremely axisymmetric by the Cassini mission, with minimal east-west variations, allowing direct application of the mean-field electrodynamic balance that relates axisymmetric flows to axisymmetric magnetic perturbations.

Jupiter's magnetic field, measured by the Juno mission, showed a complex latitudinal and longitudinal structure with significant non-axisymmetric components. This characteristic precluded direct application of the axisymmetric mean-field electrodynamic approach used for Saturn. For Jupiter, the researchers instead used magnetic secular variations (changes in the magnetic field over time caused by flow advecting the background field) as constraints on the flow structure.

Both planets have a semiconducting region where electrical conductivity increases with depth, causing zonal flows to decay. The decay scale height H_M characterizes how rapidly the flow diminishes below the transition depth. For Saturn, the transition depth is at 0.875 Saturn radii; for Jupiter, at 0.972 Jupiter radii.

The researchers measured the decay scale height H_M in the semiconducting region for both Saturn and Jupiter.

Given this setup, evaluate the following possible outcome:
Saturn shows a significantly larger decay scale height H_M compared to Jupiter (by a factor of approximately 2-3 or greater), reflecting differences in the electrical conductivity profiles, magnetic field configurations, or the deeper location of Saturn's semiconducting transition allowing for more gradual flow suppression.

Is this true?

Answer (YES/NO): NO